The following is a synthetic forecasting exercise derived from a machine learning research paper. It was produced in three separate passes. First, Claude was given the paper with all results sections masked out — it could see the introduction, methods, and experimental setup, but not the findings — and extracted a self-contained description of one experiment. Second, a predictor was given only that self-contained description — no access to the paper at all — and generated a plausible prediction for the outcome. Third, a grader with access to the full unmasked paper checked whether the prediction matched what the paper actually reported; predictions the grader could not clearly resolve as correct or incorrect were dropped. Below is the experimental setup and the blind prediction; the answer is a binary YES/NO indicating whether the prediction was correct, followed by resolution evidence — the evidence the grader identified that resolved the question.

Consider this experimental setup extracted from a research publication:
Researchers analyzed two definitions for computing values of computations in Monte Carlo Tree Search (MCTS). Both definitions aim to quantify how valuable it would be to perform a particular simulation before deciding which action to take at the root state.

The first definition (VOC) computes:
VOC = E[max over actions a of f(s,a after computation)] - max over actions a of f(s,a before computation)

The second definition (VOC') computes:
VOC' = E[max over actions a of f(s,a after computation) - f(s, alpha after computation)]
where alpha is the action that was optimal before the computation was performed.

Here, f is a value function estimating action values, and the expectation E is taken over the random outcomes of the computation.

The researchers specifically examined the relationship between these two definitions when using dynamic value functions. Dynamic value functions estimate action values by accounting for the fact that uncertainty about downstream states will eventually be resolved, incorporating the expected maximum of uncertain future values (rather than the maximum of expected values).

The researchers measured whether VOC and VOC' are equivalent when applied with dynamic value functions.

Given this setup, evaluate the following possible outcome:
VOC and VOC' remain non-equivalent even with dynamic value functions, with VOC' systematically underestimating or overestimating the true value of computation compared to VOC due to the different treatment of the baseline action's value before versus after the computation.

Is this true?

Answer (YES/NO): NO